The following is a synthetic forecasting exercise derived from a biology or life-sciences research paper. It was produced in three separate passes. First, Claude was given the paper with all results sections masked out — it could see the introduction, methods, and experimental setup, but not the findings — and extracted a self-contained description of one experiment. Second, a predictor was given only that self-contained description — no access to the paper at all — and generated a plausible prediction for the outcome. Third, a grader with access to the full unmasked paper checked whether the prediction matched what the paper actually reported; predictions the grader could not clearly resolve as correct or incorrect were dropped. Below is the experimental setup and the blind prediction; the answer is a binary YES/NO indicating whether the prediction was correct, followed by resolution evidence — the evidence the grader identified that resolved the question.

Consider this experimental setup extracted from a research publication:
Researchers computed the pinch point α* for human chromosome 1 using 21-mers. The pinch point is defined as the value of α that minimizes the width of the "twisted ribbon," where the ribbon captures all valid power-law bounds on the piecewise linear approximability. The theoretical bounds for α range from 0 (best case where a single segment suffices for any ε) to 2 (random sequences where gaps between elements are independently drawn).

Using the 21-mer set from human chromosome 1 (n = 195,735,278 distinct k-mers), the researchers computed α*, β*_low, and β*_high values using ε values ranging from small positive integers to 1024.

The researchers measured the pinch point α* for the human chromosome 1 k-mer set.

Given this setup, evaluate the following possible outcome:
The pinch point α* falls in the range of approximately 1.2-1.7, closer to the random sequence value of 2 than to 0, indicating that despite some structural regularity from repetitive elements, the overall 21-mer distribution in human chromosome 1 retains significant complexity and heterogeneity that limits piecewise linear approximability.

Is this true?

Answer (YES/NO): NO